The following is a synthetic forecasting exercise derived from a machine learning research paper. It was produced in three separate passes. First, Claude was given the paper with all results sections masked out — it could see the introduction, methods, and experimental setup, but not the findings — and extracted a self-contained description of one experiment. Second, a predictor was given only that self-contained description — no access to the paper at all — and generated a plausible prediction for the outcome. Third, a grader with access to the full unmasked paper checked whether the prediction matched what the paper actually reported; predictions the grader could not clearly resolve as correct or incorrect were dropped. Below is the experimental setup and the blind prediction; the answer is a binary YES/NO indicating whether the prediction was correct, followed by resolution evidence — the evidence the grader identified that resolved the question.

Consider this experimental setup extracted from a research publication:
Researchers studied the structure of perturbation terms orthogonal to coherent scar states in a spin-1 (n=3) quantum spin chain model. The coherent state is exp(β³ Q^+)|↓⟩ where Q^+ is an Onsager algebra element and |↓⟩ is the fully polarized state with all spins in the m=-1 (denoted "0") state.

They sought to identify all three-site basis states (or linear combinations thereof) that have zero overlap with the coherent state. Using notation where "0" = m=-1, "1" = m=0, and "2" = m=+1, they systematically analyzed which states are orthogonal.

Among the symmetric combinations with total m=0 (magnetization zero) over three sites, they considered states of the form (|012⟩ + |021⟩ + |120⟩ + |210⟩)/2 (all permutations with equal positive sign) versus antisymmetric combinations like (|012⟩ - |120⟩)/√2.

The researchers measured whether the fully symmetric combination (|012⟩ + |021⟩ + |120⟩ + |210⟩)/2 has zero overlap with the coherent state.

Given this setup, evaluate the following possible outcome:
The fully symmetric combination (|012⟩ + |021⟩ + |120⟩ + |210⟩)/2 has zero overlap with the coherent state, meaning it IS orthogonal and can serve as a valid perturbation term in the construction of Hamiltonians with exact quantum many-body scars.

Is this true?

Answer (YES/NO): YES